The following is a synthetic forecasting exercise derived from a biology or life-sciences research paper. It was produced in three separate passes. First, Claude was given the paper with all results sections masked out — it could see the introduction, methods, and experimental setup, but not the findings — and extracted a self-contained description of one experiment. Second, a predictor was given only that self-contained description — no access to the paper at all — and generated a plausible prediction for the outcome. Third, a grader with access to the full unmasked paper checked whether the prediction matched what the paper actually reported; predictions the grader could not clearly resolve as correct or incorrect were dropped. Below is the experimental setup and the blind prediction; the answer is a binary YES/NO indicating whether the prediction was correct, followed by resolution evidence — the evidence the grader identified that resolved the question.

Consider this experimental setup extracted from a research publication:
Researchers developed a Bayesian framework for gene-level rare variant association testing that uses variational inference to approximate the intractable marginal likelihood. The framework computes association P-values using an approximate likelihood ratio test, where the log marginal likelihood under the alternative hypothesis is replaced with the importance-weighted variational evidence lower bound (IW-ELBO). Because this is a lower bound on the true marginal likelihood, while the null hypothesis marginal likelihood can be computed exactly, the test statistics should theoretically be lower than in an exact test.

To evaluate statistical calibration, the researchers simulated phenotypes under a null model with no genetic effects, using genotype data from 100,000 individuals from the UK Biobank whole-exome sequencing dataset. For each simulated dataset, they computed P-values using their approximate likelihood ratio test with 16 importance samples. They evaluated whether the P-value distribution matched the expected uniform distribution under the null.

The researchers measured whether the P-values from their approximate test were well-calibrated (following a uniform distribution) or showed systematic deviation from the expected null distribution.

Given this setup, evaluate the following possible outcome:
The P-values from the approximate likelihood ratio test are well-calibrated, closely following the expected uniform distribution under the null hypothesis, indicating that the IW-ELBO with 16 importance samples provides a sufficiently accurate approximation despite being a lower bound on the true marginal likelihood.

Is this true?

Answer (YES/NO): YES